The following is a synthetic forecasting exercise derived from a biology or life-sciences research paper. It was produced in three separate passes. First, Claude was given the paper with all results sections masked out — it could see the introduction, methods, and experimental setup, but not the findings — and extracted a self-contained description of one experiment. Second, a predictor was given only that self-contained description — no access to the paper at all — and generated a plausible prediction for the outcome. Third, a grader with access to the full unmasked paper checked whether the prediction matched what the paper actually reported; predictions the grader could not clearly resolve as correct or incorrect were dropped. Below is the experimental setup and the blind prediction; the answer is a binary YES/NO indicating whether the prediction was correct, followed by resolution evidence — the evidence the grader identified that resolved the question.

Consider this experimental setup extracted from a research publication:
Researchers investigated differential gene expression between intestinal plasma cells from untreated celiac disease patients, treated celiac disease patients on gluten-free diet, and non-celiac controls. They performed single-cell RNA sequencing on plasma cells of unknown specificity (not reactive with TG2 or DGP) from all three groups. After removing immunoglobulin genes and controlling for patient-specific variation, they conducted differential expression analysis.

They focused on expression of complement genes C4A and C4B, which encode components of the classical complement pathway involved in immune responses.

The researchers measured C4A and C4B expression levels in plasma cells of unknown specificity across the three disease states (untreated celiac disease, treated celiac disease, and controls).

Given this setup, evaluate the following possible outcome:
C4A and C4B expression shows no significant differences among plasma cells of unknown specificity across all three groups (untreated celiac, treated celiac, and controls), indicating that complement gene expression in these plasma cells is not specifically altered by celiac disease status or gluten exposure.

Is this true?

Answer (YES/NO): NO